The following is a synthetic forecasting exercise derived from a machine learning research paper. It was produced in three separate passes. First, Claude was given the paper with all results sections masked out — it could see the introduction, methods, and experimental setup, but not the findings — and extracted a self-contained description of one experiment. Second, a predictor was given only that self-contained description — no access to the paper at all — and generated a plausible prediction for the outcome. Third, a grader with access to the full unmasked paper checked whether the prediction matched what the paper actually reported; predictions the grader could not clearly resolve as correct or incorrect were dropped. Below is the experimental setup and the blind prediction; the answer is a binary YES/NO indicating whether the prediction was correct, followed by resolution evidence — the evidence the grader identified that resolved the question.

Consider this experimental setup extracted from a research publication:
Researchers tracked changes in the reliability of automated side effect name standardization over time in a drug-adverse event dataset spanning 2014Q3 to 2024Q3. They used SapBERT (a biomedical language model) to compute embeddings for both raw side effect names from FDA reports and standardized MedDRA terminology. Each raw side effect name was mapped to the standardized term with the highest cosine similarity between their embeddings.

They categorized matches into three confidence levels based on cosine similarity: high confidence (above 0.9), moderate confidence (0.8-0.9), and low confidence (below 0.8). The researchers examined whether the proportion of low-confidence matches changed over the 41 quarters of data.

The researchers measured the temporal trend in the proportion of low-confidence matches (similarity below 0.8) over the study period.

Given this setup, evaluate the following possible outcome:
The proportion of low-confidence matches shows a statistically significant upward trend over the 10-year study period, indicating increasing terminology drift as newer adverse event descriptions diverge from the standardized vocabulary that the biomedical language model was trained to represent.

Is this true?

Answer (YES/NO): NO